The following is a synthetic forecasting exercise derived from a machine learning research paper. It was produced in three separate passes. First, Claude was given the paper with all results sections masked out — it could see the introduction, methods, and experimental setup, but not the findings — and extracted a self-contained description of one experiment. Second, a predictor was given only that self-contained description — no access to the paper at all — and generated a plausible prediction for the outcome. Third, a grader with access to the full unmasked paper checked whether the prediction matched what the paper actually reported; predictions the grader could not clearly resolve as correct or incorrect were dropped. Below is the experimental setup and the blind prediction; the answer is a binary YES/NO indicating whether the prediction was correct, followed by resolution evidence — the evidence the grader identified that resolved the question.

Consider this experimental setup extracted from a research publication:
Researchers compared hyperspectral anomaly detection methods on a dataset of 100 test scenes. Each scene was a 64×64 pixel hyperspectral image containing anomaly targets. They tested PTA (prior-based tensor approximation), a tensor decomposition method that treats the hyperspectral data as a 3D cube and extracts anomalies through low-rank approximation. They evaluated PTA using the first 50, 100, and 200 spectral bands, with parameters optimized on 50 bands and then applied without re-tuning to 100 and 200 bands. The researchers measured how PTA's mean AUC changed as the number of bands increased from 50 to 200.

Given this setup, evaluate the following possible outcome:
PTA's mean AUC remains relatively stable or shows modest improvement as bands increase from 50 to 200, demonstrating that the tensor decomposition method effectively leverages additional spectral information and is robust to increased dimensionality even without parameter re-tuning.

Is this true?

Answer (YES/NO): NO